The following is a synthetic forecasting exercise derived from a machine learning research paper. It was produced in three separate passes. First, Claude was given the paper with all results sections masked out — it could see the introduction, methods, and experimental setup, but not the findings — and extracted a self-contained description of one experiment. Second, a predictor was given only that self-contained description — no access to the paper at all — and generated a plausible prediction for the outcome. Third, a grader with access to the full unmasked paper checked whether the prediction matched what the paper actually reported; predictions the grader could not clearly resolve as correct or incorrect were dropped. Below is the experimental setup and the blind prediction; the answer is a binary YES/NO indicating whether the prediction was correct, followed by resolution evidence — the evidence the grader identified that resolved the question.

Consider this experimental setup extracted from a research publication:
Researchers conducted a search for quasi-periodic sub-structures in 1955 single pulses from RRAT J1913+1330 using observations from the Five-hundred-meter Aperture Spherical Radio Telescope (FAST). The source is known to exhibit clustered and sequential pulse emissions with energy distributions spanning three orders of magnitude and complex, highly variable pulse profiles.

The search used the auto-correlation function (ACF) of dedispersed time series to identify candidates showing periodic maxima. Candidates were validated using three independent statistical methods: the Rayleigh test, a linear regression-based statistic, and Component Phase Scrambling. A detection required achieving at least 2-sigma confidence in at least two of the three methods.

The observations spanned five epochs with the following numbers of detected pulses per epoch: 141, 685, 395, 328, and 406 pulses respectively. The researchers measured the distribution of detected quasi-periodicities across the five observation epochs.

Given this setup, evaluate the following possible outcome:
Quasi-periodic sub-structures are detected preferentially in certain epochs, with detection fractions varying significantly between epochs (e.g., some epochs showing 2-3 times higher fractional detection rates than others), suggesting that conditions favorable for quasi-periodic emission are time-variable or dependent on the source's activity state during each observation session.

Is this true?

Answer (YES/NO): NO